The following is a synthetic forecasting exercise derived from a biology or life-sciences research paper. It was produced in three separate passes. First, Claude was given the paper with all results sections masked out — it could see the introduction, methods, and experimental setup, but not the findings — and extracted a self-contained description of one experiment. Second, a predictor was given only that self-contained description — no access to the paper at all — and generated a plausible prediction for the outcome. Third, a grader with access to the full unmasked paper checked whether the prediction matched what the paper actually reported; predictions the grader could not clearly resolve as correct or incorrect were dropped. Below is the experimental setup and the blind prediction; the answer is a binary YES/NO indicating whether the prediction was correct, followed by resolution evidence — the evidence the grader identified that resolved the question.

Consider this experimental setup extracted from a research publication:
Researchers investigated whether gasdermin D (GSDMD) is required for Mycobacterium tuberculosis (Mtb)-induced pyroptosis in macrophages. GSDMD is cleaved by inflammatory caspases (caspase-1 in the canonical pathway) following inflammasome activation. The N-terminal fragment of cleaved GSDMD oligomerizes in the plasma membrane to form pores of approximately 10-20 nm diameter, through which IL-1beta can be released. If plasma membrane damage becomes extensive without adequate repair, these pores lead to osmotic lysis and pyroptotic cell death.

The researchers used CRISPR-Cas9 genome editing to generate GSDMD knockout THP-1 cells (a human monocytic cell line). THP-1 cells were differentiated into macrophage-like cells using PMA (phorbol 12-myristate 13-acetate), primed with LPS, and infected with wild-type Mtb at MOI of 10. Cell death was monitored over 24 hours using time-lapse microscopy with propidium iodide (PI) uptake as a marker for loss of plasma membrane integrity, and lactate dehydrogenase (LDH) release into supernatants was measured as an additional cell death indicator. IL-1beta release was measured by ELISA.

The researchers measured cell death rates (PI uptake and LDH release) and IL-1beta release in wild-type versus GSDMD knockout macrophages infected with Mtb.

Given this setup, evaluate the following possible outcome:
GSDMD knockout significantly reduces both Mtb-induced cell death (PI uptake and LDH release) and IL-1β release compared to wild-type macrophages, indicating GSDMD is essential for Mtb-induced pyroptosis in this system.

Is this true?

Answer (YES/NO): YES